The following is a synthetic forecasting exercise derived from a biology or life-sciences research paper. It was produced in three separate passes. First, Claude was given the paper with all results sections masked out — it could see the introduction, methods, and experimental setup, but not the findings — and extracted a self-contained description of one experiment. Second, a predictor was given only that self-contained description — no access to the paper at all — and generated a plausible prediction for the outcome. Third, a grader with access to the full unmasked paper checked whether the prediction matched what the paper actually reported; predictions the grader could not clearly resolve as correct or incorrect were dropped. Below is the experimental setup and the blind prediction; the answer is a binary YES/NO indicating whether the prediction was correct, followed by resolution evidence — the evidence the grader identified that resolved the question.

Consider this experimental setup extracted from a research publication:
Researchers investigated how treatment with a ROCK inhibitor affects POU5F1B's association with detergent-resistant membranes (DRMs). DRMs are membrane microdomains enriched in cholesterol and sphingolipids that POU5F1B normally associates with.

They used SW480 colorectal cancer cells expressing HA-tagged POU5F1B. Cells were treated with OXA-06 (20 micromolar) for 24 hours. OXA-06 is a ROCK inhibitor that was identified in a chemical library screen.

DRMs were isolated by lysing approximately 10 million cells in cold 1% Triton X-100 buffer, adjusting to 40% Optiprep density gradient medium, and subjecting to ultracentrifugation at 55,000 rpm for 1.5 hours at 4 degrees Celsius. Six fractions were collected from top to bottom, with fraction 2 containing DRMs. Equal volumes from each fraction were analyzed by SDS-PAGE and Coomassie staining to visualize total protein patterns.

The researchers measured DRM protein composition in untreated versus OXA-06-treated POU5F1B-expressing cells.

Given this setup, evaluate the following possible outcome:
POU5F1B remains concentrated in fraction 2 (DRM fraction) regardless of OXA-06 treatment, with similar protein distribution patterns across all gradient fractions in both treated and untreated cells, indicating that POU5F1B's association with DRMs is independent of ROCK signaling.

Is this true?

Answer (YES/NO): NO